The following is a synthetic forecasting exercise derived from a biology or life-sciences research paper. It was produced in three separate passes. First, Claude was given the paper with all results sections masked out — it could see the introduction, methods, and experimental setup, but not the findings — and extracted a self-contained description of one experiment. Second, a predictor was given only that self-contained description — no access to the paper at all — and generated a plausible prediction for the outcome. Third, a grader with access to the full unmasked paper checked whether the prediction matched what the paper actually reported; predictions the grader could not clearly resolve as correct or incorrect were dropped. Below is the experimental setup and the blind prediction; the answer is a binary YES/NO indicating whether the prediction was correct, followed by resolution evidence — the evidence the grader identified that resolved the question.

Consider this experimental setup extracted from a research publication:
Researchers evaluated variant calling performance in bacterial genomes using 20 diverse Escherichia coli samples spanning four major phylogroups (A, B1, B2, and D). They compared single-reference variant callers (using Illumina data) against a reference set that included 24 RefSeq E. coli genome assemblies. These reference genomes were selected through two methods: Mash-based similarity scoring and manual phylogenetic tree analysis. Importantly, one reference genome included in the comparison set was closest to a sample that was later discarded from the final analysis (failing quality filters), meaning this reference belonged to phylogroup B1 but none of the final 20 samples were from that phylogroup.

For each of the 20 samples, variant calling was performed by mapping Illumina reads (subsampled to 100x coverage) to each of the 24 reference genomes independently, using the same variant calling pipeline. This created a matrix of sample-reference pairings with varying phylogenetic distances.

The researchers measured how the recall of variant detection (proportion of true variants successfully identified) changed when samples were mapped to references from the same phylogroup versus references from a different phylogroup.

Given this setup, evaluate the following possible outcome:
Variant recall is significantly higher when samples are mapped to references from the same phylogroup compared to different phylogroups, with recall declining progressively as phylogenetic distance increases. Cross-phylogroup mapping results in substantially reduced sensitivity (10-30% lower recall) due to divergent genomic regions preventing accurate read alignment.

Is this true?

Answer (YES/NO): NO